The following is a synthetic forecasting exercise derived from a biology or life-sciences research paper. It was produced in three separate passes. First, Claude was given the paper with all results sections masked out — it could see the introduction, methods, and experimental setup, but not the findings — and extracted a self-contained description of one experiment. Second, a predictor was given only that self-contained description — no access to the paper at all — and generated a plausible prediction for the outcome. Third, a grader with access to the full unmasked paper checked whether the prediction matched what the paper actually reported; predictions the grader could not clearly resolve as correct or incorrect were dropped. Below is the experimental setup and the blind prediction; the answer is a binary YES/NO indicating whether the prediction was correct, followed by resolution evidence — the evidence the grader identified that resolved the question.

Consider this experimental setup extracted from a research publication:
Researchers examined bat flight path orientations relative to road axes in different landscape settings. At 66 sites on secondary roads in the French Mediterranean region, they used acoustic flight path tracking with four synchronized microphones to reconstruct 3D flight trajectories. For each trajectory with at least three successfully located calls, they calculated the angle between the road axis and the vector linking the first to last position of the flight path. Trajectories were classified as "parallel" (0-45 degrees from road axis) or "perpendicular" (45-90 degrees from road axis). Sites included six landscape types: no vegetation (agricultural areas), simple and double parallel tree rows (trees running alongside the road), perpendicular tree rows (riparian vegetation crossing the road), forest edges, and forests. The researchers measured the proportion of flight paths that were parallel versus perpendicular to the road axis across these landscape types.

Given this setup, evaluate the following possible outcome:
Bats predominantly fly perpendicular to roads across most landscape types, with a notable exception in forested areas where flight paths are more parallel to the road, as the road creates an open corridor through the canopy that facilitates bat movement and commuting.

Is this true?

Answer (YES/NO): NO